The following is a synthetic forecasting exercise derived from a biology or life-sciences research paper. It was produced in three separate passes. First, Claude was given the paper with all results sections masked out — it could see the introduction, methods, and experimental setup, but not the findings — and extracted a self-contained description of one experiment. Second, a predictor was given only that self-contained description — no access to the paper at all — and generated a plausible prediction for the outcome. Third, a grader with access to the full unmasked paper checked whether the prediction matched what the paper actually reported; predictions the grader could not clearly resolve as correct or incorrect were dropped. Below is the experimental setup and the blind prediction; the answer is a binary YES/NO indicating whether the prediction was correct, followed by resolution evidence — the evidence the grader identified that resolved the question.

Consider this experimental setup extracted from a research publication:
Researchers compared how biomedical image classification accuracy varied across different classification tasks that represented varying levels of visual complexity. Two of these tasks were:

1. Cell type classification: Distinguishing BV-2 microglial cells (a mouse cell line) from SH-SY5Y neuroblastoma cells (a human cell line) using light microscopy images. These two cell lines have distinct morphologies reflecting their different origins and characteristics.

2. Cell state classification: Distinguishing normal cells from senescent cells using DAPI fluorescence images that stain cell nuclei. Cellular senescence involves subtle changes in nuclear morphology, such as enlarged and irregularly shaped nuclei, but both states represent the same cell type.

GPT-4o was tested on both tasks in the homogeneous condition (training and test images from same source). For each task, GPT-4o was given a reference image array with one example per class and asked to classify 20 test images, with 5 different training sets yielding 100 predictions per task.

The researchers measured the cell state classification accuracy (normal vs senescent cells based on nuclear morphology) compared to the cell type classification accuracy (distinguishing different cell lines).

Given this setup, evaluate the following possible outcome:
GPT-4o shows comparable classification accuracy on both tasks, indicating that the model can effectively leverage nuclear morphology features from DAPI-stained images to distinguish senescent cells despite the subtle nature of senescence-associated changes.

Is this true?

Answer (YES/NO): YES